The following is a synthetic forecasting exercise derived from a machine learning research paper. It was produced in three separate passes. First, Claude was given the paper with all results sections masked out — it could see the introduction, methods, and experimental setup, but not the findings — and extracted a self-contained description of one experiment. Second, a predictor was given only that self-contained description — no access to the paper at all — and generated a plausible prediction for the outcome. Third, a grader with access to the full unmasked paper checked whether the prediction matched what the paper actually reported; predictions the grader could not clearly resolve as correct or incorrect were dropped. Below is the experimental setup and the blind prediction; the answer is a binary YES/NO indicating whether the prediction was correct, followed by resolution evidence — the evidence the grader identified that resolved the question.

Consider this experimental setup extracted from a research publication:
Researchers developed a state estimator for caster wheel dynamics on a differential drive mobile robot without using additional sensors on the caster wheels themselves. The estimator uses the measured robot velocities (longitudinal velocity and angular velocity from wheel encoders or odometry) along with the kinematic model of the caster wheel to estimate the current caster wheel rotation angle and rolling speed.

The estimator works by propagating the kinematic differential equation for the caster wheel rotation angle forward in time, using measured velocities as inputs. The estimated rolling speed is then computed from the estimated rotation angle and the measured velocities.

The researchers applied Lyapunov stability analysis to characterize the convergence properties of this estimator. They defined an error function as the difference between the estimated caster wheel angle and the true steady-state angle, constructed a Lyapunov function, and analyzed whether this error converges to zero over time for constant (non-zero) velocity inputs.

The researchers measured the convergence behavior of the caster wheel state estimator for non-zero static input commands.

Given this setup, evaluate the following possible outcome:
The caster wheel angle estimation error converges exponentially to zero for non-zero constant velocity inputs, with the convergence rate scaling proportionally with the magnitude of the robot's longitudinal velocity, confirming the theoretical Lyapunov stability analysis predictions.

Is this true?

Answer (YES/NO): NO